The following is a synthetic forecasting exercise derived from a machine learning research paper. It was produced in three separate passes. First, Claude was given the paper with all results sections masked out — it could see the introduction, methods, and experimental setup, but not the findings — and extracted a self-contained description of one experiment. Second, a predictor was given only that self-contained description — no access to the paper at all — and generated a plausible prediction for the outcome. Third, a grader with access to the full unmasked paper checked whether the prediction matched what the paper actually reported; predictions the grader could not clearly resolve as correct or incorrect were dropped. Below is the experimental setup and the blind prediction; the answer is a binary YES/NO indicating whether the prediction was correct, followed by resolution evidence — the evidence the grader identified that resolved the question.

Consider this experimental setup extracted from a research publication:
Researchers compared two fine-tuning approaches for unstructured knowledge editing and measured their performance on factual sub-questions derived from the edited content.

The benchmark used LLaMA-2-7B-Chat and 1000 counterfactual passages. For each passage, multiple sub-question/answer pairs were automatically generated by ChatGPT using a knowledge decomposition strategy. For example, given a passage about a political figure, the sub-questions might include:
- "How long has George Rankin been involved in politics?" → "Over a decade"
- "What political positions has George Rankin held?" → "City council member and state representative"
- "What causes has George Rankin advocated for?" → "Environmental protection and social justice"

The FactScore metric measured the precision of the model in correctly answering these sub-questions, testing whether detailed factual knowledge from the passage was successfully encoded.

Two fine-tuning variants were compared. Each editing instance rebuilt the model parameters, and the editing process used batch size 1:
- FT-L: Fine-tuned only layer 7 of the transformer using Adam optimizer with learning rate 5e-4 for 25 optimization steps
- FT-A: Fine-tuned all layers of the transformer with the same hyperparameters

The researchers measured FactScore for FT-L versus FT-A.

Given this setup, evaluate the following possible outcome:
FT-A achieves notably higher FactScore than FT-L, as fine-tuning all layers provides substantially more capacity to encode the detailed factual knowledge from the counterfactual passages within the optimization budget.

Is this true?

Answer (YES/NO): NO